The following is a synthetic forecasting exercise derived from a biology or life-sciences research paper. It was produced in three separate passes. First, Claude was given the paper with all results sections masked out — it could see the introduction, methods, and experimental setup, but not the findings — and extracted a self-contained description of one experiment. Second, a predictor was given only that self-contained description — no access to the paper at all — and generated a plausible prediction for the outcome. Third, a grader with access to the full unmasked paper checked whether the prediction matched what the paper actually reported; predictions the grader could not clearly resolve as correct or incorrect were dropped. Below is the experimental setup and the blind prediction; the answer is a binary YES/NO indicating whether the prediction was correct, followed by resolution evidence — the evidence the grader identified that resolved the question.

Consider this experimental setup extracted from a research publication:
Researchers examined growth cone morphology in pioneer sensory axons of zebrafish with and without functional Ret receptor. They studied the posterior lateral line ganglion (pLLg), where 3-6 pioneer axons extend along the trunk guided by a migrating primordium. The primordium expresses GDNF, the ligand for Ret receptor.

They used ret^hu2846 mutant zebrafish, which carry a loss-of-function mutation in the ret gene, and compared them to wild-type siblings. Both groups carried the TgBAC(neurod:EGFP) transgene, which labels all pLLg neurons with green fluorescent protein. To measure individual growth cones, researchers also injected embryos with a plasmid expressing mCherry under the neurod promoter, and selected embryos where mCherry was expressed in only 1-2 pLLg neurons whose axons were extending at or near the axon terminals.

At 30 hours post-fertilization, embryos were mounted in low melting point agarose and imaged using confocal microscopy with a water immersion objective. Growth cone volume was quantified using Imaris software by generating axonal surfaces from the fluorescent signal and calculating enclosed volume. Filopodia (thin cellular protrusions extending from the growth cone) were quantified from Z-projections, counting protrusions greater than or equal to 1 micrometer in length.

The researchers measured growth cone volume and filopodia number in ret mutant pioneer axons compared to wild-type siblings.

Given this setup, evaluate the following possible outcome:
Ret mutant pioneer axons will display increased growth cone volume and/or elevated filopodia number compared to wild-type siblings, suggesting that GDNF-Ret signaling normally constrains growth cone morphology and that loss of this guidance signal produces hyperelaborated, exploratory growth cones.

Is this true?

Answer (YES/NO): NO